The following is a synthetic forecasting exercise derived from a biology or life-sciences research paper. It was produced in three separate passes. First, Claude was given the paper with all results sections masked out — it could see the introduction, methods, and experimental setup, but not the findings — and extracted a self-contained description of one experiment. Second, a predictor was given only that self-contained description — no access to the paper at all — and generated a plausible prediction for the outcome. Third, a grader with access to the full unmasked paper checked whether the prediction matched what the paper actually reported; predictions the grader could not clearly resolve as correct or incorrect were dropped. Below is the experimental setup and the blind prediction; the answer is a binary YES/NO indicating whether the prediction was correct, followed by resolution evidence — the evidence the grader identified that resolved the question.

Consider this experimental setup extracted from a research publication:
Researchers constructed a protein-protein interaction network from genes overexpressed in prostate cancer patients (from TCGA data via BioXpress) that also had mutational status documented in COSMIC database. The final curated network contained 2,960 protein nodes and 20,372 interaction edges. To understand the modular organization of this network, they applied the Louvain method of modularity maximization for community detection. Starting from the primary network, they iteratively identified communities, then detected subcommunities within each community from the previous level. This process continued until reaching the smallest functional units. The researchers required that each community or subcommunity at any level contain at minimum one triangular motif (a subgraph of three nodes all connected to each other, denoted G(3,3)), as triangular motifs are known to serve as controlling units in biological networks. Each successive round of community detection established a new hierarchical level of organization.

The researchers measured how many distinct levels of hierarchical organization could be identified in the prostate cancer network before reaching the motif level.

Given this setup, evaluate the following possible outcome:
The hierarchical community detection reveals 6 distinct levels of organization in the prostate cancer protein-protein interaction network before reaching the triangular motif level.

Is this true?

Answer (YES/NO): NO